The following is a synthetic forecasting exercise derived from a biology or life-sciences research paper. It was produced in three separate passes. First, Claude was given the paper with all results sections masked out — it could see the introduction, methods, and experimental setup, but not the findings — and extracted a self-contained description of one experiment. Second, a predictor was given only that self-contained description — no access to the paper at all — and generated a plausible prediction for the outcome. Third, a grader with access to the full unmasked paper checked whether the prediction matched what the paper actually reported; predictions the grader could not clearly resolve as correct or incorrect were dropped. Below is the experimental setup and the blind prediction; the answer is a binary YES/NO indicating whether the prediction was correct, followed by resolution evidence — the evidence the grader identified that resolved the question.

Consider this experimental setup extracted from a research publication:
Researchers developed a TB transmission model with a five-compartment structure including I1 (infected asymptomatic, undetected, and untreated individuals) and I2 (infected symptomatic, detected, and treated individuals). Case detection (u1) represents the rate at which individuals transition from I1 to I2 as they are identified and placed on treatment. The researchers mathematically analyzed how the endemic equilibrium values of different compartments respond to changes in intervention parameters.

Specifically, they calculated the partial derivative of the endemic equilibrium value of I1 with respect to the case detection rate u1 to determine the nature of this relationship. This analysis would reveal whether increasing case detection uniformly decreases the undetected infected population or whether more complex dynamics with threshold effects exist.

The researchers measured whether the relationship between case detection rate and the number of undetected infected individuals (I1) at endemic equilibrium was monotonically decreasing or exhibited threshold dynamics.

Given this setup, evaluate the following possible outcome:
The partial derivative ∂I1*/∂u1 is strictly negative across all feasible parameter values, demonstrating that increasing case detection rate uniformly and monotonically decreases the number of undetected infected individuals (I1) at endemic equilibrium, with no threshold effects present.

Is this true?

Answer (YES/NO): YES